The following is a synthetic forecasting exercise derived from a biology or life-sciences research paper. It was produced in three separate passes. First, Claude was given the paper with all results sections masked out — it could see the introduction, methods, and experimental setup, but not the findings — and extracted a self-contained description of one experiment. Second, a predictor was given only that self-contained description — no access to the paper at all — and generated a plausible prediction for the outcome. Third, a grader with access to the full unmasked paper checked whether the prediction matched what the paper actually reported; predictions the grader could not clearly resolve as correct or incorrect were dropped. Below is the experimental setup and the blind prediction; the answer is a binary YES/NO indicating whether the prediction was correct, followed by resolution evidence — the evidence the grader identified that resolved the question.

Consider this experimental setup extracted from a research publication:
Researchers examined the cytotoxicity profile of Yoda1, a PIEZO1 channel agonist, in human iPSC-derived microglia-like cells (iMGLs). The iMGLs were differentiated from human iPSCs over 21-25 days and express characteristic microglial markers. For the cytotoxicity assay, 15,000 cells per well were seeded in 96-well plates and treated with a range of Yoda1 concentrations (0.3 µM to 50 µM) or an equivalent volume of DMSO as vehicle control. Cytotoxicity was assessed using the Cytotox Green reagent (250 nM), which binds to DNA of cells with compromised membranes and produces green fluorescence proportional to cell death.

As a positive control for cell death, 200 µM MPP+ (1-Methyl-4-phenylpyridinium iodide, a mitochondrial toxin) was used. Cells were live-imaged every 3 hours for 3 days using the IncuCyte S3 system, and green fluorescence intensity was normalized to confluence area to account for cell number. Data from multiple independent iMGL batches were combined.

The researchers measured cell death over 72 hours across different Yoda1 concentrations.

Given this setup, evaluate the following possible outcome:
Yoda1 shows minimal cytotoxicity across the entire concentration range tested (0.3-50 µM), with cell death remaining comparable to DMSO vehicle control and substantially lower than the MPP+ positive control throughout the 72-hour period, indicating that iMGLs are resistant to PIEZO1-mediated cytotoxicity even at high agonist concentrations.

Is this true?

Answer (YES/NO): NO